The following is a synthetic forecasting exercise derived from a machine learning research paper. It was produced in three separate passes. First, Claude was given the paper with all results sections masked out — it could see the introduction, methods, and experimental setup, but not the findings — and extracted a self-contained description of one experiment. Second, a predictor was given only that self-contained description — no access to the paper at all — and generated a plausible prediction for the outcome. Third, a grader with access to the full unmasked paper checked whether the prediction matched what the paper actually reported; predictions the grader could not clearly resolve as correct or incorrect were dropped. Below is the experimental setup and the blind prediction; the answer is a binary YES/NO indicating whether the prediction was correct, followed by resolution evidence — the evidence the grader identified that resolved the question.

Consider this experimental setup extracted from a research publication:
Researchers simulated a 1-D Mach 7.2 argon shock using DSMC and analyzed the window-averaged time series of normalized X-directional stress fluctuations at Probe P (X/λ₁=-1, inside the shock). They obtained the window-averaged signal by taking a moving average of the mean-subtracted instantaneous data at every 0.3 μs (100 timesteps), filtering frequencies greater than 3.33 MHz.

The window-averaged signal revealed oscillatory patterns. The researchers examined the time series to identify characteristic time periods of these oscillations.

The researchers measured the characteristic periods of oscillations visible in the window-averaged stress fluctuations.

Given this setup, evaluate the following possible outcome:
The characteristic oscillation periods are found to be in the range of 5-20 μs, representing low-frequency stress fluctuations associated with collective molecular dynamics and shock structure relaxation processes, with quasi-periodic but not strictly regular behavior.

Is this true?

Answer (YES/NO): NO